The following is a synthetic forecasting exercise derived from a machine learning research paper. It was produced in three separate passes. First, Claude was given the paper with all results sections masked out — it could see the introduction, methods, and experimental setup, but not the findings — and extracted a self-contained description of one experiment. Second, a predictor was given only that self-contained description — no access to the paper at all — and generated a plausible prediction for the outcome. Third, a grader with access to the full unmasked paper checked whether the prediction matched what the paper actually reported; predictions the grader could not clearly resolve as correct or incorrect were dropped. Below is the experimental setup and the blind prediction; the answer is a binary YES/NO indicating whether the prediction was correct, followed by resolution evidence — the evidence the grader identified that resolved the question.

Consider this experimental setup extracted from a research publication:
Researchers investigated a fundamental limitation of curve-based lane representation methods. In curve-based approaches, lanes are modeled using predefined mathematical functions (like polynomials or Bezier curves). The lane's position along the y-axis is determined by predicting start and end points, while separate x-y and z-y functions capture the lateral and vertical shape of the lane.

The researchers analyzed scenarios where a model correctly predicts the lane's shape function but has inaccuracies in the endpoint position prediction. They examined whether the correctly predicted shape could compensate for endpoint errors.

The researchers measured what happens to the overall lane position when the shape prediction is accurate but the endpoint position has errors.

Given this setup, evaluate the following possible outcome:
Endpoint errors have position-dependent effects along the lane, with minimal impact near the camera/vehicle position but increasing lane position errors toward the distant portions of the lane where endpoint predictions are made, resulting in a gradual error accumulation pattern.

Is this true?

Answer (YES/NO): NO